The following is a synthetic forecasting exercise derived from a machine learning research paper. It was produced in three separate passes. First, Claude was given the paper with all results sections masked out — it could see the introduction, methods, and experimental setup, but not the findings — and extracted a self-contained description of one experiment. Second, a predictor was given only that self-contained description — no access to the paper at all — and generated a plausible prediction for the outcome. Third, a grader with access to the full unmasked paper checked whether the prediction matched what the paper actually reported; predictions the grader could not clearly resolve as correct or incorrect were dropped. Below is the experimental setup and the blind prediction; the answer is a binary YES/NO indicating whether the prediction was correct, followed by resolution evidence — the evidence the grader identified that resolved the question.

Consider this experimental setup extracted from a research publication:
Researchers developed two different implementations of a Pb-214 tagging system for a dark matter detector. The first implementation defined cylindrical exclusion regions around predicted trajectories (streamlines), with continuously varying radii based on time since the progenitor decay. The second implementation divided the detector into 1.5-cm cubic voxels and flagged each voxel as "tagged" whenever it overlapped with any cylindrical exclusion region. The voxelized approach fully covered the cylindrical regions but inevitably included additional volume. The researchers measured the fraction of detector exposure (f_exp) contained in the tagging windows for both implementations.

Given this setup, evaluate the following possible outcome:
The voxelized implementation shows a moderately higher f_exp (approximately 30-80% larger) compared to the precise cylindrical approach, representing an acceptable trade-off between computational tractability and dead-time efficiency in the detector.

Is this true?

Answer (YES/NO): YES